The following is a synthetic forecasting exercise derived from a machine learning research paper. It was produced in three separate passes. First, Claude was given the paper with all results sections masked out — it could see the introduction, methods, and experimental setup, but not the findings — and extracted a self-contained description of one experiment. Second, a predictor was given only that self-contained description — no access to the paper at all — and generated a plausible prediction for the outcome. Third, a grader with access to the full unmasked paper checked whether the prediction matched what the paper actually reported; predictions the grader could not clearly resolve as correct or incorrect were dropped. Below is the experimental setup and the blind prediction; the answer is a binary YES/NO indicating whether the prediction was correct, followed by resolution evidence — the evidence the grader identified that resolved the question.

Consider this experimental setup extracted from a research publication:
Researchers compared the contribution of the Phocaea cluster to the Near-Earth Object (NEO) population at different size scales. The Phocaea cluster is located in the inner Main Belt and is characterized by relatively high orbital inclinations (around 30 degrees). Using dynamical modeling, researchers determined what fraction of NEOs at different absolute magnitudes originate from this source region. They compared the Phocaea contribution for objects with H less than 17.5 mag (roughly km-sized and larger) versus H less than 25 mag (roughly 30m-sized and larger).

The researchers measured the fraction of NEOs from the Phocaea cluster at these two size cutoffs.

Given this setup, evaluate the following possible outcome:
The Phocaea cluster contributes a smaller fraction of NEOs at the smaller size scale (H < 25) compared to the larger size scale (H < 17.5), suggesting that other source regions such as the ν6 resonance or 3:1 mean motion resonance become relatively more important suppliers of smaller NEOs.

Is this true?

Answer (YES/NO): YES